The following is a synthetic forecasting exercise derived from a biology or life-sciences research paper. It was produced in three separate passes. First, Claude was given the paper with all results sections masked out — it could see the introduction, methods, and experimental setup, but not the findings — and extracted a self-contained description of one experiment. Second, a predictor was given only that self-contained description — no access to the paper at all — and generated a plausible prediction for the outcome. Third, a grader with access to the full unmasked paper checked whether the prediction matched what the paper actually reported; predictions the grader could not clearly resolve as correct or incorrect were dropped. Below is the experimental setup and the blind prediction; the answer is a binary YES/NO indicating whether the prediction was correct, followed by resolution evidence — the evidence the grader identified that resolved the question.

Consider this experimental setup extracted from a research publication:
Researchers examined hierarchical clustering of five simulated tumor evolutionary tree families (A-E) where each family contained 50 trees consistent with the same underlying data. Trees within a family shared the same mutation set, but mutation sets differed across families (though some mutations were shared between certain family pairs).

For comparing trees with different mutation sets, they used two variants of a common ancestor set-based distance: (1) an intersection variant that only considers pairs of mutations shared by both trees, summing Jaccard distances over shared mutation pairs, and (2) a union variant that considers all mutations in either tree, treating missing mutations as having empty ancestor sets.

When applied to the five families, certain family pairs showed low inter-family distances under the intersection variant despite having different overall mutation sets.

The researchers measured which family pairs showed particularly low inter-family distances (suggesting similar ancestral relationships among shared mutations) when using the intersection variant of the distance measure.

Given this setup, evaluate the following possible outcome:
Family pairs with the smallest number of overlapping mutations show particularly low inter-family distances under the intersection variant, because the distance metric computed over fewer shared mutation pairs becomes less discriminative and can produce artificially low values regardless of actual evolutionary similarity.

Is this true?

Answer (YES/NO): NO